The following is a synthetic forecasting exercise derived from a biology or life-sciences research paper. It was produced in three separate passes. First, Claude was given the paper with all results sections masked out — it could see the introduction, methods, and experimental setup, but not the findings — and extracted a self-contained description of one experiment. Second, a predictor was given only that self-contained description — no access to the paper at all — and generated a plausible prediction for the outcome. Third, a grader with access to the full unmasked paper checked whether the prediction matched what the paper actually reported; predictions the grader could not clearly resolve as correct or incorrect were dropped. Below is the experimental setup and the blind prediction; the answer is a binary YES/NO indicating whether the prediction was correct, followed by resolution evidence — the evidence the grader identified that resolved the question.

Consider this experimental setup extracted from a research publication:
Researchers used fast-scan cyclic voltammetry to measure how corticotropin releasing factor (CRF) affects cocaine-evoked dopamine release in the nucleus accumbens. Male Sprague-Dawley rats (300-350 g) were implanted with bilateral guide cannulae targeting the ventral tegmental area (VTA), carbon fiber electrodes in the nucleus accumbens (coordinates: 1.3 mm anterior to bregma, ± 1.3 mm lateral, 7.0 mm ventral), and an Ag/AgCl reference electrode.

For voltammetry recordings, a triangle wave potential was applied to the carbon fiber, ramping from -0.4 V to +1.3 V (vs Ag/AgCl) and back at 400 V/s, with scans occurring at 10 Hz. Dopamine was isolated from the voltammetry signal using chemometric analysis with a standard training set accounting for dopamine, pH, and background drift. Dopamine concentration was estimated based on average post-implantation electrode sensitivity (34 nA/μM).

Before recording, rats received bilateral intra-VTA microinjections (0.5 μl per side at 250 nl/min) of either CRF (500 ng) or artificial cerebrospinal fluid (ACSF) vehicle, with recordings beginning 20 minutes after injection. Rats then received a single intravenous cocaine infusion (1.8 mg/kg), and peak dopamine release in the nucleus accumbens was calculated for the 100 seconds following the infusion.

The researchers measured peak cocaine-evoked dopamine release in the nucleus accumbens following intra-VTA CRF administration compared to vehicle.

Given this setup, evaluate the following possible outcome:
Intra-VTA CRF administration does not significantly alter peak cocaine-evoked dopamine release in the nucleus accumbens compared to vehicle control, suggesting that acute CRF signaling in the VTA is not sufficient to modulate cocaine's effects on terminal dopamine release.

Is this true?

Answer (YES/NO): YES